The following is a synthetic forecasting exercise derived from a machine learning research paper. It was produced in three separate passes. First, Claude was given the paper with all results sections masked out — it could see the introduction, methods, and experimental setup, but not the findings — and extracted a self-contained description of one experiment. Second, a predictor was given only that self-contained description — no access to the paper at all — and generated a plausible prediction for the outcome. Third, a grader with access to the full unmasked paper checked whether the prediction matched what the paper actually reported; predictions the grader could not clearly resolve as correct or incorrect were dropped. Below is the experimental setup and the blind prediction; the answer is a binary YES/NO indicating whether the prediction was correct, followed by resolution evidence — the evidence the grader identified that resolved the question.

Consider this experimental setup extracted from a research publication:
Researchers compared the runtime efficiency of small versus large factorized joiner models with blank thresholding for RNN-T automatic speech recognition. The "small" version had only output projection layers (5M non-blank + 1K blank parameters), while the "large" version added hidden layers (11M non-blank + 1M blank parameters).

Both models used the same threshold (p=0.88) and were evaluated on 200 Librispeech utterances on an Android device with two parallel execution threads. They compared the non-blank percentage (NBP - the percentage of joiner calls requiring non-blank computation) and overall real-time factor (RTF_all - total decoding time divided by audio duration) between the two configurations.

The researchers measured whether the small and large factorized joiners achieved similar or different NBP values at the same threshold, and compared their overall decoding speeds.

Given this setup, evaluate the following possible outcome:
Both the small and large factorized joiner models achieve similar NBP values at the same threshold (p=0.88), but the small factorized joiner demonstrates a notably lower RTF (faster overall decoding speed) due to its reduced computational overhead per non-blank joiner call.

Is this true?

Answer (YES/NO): YES